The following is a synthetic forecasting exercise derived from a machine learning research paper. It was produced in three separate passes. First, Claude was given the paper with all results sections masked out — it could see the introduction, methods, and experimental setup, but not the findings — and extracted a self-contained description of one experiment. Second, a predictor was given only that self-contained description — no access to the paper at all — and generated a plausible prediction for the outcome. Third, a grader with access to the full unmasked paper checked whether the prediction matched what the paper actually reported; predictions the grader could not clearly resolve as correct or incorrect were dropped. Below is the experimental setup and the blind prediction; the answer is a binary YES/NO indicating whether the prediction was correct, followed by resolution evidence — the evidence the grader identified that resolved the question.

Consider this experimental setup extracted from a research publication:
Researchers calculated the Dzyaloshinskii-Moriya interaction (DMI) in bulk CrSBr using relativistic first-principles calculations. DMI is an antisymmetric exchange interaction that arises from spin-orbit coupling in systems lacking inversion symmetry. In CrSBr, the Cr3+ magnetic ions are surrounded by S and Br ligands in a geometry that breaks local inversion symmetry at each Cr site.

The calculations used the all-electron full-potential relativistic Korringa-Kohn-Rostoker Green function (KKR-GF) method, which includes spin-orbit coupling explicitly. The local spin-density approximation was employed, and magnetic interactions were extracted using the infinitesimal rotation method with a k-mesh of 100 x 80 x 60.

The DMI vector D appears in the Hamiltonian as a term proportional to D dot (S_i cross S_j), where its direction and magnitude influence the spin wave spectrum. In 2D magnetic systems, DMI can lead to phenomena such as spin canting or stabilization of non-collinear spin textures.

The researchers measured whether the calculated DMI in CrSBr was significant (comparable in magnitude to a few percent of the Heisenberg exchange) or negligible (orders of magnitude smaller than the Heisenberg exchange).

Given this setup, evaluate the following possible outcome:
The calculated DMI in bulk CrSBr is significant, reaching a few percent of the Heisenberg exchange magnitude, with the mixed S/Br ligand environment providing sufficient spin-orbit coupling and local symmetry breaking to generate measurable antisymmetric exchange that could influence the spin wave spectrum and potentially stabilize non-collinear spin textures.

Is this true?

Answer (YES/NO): YES